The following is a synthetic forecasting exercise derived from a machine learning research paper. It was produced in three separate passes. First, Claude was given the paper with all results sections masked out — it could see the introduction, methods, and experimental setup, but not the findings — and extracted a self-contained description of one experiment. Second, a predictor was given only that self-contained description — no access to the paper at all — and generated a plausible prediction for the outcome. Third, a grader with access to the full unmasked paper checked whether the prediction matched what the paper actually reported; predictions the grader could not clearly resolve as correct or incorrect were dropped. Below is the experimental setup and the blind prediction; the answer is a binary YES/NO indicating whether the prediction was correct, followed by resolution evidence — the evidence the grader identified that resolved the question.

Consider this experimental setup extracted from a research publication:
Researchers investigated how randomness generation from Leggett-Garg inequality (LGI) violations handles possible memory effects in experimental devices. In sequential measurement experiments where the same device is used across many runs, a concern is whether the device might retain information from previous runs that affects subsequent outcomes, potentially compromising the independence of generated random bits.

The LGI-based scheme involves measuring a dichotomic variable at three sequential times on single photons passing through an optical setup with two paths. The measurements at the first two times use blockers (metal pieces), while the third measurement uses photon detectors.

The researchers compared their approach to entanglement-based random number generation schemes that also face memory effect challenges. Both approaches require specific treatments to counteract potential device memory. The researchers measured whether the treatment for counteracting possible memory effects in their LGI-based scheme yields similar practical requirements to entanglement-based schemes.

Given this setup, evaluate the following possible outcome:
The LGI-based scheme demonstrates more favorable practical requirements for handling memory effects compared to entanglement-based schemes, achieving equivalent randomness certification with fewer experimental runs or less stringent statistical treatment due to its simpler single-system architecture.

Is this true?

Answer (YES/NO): NO